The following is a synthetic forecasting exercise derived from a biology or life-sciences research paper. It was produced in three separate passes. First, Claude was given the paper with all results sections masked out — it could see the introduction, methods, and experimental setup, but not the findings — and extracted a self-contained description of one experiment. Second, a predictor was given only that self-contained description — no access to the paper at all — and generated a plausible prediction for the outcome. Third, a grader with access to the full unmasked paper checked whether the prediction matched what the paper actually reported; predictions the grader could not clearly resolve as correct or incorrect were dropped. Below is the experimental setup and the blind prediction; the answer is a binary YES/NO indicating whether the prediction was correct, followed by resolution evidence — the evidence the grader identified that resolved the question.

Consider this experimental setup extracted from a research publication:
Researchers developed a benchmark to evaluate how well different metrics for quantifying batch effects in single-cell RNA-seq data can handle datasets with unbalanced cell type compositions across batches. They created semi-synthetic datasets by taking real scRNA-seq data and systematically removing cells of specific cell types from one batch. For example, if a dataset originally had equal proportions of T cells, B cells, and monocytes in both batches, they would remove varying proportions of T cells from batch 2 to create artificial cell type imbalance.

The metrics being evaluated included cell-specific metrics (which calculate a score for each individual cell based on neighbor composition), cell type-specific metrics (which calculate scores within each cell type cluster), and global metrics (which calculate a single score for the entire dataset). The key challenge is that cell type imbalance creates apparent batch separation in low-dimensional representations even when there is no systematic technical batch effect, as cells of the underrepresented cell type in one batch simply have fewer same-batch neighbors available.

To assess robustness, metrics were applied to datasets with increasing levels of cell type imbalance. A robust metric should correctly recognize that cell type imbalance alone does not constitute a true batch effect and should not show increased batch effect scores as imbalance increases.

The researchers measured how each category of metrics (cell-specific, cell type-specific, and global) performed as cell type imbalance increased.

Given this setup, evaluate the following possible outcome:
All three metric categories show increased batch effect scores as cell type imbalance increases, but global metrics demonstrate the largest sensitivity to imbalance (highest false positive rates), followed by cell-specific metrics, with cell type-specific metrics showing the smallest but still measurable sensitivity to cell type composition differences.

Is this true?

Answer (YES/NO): NO